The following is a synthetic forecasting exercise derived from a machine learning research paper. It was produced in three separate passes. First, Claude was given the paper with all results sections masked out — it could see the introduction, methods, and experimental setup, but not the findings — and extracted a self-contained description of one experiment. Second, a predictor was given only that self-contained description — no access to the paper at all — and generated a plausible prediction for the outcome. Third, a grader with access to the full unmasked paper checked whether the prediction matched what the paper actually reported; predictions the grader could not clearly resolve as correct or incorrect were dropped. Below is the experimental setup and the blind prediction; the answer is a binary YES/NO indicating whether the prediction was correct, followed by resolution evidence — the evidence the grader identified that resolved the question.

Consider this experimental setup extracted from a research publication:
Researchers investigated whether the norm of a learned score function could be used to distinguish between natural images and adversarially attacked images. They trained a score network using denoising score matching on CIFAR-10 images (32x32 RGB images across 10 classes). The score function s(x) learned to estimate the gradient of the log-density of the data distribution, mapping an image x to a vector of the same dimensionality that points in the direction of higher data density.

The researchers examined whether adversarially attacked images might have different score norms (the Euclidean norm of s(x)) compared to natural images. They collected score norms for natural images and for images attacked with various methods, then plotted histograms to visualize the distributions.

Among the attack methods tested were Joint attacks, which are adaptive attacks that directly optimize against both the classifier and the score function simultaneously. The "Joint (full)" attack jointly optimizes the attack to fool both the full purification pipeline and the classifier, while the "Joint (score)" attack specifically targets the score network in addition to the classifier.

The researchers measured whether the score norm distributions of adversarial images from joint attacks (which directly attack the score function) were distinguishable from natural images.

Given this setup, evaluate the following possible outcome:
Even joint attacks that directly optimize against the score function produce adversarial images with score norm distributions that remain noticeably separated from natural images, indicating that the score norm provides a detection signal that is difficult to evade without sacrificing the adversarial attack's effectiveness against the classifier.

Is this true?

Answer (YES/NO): NO